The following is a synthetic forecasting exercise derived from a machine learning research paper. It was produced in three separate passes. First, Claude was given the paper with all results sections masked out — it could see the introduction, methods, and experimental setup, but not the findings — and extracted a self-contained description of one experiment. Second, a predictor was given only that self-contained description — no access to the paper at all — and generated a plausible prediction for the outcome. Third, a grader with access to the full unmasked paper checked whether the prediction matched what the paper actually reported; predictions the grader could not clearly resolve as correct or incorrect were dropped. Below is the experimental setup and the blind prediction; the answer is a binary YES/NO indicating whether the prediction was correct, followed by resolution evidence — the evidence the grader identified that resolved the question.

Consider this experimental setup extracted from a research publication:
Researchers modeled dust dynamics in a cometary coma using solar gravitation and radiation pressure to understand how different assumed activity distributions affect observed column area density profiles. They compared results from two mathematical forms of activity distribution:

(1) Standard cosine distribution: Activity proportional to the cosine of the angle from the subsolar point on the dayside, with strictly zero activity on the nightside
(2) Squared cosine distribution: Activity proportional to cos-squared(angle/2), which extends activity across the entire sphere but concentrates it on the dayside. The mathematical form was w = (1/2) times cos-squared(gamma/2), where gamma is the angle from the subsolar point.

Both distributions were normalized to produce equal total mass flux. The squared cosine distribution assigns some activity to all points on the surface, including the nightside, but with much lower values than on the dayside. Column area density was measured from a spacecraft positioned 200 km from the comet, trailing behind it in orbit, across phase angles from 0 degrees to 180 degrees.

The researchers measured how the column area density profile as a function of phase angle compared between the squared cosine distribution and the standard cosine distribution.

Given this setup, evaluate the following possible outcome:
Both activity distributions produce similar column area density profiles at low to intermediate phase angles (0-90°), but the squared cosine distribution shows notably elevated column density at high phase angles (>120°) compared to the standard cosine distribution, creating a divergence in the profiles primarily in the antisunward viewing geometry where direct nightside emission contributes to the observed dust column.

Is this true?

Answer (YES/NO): NO